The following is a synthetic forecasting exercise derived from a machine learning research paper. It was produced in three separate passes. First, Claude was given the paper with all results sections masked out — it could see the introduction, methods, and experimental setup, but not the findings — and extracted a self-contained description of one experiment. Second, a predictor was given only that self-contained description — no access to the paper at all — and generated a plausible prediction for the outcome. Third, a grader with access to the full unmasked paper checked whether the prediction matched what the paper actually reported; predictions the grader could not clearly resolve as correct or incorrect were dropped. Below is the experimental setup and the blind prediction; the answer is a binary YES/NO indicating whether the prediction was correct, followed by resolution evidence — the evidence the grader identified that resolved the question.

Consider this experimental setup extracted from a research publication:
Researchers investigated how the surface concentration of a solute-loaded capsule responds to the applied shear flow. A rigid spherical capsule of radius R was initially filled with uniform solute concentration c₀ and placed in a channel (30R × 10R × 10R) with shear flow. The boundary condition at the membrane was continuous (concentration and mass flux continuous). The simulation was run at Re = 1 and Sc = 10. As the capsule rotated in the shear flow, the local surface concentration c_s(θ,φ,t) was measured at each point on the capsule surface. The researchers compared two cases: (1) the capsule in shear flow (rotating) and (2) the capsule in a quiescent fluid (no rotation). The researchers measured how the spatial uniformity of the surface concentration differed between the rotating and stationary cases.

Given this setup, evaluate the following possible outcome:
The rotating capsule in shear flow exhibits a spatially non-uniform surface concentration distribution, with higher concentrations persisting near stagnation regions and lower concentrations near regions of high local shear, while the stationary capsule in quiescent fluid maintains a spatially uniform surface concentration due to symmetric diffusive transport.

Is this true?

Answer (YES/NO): YES